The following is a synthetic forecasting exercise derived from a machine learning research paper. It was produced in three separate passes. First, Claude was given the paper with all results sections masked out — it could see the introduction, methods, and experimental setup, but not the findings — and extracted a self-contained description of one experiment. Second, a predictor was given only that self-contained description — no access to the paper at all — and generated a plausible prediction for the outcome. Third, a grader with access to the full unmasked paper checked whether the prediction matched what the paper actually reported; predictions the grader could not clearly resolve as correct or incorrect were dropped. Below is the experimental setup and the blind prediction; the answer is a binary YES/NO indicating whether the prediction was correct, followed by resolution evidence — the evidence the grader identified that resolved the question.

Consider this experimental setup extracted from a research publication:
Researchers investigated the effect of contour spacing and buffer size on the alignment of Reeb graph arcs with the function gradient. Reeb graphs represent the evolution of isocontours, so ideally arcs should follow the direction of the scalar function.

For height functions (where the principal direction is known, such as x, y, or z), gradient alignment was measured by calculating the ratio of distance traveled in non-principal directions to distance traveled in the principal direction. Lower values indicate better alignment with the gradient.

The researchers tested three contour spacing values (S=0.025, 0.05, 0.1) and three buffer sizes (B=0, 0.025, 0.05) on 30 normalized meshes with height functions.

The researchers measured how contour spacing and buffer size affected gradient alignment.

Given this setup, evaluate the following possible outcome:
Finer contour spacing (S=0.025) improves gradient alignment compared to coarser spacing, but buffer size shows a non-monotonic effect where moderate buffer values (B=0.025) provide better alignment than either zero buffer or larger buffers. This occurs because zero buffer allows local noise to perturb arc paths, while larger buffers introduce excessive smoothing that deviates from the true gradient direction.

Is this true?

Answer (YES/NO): NO